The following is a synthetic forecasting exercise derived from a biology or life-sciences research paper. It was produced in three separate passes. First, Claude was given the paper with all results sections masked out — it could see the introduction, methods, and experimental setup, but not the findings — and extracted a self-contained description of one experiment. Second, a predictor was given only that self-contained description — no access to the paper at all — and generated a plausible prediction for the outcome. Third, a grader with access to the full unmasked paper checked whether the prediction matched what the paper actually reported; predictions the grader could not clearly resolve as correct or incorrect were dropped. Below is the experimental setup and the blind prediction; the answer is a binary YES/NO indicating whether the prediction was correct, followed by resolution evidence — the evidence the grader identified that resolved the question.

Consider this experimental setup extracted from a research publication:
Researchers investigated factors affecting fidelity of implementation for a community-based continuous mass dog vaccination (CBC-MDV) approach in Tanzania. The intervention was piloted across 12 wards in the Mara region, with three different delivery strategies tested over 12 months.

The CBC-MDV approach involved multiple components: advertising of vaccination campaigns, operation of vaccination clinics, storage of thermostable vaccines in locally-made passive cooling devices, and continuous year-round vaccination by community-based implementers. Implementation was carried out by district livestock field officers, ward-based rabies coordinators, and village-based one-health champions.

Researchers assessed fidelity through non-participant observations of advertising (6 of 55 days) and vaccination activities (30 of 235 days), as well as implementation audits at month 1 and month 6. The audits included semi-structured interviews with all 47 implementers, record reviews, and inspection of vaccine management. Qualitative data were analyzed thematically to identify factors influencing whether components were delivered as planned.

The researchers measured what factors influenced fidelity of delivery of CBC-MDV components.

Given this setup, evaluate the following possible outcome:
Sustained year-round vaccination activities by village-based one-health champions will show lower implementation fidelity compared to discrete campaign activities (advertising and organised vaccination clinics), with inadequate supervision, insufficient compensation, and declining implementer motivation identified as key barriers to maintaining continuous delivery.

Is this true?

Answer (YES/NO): YES